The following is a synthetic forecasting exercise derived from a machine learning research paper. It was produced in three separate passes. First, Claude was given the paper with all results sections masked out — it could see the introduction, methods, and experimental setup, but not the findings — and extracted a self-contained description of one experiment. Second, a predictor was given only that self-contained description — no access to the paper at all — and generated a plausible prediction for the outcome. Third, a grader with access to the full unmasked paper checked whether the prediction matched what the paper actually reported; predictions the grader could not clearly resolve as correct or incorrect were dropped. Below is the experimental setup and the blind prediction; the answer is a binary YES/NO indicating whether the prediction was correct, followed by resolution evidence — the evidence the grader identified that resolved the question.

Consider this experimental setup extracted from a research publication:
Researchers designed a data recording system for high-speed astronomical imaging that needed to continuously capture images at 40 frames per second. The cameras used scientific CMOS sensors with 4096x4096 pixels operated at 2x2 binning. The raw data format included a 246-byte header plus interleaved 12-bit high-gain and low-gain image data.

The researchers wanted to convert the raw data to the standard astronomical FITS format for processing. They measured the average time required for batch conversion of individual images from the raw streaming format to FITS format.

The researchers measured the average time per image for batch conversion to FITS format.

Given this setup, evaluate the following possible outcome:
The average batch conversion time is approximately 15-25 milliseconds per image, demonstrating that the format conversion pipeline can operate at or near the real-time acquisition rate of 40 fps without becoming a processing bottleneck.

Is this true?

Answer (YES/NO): NO